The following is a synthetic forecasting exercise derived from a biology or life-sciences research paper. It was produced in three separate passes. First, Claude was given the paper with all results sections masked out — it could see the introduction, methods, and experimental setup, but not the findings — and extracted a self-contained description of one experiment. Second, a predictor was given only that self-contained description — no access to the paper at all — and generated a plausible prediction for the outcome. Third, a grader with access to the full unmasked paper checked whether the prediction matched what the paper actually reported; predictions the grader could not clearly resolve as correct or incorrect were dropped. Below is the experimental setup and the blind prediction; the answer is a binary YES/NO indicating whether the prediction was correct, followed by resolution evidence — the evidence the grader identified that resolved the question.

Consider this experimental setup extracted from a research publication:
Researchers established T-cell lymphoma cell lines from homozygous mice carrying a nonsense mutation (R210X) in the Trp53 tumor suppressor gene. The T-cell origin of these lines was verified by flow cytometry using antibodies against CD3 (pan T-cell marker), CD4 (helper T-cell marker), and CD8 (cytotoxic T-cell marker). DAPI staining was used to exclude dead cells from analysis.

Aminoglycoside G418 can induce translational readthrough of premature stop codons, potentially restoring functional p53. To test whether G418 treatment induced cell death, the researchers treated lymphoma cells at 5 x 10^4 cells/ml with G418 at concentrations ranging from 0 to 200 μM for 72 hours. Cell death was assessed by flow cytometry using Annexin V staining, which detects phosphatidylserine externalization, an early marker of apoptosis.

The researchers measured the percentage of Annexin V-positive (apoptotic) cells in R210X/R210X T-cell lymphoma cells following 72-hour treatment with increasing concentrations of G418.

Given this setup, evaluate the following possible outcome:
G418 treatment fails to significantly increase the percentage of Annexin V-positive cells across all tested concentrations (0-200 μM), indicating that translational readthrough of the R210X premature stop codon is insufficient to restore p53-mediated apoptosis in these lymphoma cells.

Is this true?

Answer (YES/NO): NO